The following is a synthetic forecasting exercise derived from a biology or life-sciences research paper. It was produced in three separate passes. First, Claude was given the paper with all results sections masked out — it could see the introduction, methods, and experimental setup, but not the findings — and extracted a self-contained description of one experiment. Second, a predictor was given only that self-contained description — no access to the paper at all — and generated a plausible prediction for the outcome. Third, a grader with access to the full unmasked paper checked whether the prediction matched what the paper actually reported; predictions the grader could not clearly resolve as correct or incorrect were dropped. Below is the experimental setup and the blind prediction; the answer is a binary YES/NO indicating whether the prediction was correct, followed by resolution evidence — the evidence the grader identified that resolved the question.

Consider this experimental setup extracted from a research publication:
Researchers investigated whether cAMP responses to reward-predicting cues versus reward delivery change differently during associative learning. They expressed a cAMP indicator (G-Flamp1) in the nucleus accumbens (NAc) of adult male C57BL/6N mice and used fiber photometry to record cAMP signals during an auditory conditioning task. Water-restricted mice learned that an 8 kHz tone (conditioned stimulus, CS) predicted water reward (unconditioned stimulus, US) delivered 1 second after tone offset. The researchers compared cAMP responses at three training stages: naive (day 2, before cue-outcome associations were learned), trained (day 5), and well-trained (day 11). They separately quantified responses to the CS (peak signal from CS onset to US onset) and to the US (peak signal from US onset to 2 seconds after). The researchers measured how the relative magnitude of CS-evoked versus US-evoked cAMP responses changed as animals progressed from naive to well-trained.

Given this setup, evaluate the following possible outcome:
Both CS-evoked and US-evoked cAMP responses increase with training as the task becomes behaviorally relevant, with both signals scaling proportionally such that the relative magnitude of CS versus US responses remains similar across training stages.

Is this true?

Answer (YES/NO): NO